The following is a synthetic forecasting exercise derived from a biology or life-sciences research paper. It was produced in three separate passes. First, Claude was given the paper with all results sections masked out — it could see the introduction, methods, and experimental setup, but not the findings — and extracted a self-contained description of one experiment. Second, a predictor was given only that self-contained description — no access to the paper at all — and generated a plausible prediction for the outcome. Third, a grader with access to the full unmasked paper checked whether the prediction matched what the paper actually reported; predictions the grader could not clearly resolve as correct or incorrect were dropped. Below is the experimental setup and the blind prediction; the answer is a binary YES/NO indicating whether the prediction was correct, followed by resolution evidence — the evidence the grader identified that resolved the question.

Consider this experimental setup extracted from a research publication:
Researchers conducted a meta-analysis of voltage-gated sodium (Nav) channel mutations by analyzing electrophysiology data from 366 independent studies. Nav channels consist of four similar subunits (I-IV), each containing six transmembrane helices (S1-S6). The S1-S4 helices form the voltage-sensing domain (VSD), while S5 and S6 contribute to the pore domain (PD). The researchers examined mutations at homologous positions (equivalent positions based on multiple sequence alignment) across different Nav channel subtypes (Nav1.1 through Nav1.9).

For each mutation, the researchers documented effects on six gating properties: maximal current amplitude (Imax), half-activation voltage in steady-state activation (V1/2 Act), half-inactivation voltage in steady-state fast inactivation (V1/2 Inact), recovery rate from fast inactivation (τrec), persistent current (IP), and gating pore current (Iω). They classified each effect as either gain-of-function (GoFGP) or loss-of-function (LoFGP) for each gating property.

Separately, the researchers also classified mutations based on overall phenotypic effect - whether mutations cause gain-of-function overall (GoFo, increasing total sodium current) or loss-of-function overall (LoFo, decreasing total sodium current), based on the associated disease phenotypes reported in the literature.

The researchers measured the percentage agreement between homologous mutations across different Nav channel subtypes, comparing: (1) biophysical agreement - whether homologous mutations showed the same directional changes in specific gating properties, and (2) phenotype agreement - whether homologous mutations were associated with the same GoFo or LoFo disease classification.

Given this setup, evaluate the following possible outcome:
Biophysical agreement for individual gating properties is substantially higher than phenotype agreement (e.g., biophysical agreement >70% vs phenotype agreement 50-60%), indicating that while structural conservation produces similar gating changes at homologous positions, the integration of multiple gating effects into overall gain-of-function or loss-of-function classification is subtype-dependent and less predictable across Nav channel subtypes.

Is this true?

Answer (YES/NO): YES